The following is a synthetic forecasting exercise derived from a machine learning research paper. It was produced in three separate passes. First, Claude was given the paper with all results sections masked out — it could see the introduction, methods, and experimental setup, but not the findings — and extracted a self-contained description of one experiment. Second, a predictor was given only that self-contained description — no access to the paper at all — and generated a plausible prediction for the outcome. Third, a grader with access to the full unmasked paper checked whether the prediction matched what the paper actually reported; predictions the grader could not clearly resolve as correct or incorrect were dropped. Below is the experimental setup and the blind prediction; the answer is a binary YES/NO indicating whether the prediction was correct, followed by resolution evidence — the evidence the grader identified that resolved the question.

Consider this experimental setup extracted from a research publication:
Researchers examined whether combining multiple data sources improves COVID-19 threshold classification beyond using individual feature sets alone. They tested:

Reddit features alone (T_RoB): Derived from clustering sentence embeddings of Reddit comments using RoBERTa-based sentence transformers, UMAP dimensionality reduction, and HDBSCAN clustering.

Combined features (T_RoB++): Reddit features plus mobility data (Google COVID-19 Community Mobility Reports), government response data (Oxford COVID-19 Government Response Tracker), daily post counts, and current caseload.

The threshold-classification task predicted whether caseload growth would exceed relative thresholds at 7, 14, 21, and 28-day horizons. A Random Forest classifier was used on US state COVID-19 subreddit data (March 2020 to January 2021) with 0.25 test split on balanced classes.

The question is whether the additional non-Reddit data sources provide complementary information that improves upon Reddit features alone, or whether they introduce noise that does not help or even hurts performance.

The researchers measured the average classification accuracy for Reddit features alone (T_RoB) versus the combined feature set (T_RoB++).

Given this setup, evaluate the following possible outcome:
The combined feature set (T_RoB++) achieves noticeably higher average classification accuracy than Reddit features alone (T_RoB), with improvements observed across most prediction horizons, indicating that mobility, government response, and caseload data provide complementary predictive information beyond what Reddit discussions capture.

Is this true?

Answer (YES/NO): YES